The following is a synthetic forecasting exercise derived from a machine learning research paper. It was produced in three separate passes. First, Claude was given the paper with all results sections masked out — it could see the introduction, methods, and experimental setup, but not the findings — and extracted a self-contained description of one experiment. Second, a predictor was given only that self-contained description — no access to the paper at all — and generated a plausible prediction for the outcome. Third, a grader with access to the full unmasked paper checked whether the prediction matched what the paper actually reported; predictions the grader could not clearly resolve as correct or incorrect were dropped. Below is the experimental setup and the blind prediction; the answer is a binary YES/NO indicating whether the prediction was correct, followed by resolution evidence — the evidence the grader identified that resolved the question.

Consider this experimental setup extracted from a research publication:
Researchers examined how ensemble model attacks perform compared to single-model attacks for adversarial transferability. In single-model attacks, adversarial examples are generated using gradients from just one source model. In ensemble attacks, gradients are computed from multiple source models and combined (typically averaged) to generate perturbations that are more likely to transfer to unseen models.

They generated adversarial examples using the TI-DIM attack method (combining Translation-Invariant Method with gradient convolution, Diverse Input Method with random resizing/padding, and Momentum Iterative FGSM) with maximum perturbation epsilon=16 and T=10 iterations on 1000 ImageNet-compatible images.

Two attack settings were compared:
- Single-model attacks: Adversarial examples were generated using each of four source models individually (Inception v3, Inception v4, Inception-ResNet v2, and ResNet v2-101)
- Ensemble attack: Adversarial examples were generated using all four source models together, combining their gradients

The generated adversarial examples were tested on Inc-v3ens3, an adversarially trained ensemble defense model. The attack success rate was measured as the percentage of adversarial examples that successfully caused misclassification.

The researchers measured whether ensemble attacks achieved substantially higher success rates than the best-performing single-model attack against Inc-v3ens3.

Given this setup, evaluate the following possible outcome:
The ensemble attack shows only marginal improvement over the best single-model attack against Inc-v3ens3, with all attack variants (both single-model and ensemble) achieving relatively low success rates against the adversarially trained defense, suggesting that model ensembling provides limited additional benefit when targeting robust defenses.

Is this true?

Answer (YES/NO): NO